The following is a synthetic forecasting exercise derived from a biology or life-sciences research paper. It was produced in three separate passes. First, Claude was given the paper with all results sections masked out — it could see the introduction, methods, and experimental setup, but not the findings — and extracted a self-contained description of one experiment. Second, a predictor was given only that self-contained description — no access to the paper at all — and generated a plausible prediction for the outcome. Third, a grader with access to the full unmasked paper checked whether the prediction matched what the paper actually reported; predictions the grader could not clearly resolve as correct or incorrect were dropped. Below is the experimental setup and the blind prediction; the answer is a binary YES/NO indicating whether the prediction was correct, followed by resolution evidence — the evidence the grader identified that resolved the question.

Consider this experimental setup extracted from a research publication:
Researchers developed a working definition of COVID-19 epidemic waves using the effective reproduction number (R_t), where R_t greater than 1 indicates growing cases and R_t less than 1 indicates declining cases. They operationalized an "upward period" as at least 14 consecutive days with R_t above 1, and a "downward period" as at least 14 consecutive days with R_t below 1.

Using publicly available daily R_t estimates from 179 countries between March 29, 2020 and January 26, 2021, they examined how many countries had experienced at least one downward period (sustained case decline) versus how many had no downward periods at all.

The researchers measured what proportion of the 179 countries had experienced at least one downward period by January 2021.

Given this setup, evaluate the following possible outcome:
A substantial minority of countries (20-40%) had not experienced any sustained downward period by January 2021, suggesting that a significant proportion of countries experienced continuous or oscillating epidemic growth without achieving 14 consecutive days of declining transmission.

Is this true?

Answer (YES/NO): NO